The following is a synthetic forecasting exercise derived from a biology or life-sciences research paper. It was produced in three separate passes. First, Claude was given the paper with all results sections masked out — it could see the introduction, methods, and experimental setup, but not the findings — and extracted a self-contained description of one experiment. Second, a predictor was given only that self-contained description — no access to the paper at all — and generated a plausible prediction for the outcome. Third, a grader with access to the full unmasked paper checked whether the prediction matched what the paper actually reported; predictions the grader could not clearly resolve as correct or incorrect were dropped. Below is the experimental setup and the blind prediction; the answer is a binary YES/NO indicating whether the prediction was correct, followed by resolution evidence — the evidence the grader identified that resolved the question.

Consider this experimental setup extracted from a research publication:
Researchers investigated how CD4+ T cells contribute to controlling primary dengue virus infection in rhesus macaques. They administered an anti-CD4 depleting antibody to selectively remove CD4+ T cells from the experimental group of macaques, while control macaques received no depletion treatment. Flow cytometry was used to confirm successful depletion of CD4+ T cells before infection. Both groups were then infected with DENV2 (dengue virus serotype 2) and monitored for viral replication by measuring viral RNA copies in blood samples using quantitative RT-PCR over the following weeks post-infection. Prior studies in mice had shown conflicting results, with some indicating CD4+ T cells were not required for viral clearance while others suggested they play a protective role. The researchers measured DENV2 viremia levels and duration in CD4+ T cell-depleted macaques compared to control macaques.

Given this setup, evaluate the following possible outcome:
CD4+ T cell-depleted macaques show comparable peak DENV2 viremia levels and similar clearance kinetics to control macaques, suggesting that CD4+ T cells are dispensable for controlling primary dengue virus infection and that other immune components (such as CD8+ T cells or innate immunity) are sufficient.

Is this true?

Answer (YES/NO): NO